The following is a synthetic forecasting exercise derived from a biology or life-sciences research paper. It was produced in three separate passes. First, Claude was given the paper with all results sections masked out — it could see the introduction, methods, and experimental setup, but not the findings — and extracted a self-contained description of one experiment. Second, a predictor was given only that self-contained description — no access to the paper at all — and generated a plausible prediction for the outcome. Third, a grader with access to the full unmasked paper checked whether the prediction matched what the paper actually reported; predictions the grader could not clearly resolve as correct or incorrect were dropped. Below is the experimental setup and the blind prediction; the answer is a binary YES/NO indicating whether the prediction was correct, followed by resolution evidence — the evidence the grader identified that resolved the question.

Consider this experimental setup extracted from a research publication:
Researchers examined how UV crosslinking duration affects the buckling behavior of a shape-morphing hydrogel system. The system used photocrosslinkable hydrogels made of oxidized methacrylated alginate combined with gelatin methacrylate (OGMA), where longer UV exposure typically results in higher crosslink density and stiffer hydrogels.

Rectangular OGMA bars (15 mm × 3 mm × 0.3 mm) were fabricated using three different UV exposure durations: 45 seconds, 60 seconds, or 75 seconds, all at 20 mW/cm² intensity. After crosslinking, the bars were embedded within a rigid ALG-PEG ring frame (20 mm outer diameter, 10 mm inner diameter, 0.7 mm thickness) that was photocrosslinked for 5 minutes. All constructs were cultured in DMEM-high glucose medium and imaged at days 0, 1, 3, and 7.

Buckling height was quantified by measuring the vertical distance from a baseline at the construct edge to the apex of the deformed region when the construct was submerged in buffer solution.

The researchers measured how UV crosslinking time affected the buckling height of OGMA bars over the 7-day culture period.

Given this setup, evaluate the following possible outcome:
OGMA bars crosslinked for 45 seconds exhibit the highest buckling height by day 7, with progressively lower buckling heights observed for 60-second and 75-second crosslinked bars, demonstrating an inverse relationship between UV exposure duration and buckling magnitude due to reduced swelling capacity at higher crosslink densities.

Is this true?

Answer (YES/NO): NO